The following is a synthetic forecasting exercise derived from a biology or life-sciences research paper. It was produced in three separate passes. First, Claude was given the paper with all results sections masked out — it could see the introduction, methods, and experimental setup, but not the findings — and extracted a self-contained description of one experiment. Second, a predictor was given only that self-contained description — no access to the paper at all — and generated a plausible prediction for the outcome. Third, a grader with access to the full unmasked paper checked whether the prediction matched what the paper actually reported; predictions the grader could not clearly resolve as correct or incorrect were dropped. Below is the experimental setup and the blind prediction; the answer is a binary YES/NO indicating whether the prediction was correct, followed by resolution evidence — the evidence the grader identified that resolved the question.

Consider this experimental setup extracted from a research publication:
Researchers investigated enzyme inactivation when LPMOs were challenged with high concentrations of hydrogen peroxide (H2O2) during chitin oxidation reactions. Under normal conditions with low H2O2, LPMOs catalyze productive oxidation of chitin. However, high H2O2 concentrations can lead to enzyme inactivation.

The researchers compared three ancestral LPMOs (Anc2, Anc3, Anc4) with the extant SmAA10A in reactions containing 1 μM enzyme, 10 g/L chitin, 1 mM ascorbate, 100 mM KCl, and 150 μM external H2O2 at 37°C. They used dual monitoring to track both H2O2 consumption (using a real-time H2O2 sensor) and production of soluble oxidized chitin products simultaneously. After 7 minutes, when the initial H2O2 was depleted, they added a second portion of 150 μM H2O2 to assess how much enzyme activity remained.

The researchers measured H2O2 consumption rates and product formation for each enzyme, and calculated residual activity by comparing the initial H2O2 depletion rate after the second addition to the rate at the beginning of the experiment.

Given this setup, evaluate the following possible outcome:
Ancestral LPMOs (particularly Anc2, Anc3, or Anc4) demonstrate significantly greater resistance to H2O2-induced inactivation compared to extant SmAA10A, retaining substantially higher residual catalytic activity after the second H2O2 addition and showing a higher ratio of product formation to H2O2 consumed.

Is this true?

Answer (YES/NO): NO